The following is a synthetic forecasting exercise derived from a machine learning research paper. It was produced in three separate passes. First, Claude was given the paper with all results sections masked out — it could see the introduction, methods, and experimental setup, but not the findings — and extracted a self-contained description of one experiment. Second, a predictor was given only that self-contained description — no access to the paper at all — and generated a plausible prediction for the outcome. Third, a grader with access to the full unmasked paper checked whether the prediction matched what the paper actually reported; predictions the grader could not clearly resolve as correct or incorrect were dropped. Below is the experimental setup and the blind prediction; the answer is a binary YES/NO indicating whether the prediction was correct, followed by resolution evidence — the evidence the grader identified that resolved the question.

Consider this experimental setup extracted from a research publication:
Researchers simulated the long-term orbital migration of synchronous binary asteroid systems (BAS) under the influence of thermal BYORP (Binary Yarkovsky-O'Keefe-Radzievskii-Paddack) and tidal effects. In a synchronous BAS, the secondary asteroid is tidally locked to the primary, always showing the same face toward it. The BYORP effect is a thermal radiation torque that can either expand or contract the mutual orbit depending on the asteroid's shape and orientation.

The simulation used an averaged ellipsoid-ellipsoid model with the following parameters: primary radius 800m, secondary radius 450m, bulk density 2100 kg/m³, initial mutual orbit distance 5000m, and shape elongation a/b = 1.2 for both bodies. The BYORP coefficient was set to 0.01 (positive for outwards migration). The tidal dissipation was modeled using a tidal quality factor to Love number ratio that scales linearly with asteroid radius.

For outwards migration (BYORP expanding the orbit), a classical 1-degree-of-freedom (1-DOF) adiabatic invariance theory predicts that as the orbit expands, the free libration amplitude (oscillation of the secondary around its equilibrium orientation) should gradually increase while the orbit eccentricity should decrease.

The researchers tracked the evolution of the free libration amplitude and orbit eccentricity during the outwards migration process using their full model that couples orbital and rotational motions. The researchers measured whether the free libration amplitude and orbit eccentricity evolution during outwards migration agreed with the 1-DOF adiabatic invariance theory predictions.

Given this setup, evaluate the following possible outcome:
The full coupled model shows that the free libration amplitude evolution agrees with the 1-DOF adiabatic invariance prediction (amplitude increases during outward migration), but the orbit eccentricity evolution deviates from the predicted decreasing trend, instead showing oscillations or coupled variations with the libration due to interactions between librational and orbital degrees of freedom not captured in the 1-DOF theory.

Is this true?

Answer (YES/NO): NO